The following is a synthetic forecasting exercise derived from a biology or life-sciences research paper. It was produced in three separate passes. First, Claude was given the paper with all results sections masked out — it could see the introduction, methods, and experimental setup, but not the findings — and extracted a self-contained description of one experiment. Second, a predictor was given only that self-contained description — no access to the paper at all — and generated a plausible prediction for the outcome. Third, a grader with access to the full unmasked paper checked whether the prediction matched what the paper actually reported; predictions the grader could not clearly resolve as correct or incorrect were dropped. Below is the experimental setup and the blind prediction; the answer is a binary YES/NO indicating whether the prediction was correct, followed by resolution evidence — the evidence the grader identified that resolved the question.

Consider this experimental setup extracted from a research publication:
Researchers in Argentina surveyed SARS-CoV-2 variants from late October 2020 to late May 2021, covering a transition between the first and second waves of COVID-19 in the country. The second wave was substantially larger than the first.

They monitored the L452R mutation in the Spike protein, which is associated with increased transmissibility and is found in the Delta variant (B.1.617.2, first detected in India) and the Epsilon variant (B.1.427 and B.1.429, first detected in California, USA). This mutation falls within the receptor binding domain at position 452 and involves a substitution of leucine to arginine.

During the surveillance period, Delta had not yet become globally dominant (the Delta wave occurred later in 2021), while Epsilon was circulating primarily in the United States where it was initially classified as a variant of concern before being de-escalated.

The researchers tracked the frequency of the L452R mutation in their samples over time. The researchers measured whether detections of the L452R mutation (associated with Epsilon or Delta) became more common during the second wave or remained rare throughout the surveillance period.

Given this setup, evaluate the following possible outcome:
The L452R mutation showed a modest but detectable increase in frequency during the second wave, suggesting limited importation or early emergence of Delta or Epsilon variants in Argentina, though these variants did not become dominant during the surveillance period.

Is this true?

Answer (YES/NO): NO